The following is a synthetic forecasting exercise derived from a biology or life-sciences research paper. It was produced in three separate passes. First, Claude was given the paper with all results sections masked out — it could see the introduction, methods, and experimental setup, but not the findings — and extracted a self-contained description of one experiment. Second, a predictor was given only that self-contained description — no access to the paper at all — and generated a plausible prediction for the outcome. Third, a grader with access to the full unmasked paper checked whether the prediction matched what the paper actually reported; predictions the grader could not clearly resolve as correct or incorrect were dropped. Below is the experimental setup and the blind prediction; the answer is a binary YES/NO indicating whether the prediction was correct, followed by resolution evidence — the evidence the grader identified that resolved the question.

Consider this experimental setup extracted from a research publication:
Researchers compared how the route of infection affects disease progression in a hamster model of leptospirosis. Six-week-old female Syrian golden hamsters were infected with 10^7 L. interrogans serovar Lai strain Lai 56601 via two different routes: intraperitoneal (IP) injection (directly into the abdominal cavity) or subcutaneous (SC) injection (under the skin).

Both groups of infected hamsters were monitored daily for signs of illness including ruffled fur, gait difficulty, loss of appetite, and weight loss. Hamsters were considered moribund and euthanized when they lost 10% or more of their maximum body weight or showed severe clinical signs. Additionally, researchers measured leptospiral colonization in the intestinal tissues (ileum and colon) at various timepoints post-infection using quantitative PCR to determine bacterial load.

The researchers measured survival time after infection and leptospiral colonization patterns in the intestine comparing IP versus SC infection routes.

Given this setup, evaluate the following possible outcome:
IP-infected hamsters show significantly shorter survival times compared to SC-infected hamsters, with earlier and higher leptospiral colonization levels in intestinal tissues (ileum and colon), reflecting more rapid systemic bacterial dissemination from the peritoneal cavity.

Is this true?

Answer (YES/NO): NO